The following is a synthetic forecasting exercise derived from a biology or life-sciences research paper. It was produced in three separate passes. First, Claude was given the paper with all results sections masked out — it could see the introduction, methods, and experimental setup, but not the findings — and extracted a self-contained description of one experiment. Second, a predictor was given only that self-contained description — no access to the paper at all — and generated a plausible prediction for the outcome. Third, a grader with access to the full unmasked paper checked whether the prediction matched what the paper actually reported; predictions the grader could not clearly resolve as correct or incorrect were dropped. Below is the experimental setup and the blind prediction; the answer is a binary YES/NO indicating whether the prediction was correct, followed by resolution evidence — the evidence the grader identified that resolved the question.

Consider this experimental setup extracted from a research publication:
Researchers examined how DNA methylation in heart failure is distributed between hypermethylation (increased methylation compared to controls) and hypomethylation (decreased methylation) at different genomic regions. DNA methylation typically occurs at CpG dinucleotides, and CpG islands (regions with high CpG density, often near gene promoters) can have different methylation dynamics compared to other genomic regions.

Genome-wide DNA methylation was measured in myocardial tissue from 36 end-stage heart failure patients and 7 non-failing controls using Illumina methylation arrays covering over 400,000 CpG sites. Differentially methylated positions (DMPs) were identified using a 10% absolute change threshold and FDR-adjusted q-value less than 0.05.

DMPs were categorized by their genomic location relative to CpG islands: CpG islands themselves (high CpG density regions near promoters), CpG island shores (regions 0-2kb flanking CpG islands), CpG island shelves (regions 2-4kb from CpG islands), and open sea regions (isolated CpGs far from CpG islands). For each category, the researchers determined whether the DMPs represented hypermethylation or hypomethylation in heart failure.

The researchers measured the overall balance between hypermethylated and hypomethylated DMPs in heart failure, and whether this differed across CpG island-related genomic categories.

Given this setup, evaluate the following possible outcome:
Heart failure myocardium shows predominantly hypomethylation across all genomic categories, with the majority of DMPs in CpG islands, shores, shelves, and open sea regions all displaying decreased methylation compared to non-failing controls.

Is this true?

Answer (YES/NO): NO